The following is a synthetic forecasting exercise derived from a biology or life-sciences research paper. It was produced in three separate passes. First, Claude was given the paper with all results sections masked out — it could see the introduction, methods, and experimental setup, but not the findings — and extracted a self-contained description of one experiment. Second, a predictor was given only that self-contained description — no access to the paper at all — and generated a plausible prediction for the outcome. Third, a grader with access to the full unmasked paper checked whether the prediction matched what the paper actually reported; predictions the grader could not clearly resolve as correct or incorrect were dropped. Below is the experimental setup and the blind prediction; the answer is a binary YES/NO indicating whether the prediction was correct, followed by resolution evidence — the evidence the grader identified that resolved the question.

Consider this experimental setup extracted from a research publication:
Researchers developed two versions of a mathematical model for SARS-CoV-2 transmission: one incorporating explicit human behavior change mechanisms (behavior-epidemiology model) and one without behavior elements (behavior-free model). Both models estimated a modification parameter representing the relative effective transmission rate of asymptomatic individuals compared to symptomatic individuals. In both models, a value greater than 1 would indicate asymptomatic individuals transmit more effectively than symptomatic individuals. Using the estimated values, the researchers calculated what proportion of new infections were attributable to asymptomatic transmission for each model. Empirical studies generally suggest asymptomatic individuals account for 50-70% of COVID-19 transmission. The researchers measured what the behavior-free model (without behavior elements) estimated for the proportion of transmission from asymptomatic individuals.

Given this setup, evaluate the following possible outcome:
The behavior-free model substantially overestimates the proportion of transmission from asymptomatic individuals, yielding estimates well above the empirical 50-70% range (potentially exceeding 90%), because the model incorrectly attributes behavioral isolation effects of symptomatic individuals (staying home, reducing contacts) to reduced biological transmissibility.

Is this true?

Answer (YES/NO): NO